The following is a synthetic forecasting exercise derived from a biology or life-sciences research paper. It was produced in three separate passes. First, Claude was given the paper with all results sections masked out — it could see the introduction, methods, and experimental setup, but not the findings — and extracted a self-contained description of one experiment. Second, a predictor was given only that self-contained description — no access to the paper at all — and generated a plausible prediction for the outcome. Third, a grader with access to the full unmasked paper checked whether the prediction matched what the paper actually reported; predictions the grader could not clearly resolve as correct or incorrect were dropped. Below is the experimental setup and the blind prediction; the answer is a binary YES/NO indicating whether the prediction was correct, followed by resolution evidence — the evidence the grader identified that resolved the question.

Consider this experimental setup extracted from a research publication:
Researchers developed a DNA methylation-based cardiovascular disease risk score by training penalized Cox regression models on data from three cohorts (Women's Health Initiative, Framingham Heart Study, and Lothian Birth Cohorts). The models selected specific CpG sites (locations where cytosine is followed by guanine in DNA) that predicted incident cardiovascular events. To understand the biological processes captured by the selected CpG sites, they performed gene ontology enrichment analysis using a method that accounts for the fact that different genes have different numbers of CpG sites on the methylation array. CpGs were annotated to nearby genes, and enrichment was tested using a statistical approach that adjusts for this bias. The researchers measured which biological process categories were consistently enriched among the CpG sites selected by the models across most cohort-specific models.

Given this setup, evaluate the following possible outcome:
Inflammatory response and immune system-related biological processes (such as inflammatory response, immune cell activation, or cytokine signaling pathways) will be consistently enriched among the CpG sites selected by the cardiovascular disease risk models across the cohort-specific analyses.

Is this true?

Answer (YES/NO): NO